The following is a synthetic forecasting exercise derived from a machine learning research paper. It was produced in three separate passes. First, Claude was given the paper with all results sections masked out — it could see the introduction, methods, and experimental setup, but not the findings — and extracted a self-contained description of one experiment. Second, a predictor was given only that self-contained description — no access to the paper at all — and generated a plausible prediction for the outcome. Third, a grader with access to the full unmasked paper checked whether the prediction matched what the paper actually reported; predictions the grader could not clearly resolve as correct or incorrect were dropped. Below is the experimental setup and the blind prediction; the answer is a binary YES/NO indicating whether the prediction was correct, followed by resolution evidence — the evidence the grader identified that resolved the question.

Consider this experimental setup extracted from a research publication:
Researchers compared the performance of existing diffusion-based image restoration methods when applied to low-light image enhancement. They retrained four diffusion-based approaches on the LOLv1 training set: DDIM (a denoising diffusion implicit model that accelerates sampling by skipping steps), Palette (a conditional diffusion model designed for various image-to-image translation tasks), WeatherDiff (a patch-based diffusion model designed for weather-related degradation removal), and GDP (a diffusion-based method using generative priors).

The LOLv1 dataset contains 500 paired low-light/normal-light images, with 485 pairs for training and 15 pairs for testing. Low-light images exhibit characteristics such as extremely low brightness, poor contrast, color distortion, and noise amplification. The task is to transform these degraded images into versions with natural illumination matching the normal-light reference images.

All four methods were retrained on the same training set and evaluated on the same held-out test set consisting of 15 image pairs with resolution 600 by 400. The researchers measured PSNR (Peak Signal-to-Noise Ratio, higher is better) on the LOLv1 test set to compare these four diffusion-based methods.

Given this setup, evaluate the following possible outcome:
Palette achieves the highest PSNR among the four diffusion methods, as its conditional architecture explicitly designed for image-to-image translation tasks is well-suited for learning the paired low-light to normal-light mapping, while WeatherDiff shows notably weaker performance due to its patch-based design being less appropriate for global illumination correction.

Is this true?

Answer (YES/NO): NO